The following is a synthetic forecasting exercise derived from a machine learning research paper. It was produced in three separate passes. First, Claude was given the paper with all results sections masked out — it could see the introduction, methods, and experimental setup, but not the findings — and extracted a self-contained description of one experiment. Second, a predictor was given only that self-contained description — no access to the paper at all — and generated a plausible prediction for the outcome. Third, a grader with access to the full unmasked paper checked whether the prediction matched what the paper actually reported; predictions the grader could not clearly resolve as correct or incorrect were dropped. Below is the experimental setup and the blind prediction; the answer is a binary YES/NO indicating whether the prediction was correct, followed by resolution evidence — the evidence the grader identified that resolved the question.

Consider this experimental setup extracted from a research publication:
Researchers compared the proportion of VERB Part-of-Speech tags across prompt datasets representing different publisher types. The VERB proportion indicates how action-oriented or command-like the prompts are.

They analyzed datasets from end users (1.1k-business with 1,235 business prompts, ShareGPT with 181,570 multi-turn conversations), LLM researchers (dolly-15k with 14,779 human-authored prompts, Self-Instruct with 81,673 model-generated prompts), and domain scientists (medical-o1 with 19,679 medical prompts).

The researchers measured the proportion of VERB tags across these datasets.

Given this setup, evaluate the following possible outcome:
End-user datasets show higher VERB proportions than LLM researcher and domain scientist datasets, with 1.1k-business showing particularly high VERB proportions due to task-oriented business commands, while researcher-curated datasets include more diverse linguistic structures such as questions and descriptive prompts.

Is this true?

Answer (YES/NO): NO